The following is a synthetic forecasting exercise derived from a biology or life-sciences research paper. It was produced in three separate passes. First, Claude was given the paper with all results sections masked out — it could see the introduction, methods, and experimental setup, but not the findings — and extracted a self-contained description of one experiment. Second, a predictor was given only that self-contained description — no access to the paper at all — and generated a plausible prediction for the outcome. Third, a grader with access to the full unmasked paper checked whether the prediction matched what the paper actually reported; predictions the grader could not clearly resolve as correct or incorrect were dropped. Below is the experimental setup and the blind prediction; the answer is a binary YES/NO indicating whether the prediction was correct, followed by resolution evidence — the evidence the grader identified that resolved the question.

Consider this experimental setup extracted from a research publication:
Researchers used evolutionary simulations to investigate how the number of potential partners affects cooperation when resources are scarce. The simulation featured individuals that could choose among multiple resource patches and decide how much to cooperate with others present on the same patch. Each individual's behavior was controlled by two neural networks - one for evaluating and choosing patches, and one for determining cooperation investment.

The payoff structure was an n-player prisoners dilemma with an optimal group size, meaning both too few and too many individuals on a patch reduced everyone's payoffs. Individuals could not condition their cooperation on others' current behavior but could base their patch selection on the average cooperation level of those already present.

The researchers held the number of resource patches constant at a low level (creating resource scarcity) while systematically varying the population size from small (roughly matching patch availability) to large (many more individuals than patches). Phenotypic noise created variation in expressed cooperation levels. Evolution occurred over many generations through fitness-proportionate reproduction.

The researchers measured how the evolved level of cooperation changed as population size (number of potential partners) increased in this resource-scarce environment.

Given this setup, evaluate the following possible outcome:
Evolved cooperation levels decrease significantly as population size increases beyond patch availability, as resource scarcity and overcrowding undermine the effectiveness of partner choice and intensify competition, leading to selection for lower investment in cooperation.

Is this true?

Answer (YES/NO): YES